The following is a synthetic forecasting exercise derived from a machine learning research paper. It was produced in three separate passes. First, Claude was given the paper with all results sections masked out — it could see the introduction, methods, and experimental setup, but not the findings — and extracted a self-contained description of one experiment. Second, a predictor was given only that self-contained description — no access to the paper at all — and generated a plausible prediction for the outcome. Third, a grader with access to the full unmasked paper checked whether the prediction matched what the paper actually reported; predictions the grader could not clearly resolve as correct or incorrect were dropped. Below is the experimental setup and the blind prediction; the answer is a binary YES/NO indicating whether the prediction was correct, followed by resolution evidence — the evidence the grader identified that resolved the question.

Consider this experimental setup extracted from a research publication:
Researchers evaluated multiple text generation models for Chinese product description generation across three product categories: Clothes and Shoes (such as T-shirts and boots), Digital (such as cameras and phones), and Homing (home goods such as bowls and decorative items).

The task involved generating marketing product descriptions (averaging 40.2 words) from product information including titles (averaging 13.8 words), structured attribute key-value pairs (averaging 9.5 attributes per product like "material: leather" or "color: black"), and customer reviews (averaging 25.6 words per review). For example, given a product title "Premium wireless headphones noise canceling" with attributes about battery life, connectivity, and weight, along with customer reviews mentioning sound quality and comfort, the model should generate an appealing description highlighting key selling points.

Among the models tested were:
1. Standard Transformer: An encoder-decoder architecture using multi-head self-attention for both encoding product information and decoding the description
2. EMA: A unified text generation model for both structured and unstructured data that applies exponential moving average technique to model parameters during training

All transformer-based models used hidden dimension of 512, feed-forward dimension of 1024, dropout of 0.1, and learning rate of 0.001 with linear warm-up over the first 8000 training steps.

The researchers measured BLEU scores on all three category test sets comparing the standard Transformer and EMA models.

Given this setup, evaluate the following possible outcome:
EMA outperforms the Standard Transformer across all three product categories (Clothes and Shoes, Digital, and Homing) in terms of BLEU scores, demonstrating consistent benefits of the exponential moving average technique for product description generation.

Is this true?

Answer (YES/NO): YES